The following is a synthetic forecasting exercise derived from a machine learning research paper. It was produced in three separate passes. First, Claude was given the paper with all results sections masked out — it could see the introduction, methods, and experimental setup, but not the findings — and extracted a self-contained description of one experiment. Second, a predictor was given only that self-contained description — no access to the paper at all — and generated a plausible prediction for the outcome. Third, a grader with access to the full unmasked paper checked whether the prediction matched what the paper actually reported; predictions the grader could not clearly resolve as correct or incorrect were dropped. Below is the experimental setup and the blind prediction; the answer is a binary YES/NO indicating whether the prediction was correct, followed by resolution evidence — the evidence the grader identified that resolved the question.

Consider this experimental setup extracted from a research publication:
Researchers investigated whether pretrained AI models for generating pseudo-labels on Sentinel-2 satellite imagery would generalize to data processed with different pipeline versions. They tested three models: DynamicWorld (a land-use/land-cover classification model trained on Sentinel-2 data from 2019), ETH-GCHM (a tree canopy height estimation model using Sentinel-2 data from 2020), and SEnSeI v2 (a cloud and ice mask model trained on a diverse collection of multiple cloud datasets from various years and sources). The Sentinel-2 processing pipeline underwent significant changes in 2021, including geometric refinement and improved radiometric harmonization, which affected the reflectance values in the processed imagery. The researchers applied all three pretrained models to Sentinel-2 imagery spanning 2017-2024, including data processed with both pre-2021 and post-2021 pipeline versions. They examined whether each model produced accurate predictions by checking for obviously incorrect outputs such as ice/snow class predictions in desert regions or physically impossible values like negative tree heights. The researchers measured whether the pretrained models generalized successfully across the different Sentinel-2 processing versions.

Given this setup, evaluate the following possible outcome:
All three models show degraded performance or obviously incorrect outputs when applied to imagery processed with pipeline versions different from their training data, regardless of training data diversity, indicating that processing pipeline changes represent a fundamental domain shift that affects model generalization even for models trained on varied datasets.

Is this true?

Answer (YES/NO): NO